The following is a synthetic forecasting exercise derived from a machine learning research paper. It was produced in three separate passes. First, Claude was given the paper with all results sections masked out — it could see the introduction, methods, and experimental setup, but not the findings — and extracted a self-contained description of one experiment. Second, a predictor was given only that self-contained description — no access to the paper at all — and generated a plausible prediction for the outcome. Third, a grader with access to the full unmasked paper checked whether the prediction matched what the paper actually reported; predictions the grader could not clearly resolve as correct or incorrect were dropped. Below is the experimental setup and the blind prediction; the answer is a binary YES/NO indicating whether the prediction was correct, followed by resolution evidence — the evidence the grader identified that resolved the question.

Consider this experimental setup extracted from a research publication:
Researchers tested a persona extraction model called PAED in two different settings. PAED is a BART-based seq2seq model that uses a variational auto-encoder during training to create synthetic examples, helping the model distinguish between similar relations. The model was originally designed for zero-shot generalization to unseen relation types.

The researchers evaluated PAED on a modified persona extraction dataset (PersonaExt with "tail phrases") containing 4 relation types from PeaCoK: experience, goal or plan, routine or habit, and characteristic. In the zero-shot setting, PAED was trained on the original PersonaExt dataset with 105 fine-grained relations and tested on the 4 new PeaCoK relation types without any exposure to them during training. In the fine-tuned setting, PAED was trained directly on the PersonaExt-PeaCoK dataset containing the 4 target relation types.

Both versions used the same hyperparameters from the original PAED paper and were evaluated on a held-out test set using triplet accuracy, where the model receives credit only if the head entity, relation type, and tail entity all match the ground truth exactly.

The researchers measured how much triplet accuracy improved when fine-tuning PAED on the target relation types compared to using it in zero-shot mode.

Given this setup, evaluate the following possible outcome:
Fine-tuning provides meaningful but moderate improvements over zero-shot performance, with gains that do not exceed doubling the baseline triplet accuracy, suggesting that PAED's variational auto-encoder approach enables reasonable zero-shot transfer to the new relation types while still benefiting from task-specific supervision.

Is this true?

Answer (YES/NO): NO